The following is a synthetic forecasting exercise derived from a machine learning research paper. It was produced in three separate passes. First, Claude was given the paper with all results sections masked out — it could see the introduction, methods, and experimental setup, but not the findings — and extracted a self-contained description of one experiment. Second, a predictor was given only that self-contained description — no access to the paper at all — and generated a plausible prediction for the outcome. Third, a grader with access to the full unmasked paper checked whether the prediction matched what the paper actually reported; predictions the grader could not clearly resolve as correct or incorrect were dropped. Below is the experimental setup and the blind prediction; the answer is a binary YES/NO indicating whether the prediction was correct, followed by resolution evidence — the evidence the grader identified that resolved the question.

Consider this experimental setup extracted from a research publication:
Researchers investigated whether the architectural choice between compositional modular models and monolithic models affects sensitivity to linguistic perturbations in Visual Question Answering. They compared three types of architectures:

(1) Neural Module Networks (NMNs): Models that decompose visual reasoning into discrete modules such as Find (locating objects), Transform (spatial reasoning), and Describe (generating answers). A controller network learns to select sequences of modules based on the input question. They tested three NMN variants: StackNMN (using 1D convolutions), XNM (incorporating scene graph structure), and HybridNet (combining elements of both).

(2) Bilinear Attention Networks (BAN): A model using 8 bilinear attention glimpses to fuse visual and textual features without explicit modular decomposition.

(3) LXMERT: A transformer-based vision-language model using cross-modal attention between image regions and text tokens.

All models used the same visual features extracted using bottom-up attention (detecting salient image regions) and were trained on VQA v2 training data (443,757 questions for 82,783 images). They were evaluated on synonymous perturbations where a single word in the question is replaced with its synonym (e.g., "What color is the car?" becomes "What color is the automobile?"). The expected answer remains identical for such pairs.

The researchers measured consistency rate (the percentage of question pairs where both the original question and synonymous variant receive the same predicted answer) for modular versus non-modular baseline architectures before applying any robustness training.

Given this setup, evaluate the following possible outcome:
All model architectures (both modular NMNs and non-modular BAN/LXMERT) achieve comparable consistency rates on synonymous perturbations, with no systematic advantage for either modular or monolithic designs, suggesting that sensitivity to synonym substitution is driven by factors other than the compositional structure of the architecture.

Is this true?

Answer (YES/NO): NO